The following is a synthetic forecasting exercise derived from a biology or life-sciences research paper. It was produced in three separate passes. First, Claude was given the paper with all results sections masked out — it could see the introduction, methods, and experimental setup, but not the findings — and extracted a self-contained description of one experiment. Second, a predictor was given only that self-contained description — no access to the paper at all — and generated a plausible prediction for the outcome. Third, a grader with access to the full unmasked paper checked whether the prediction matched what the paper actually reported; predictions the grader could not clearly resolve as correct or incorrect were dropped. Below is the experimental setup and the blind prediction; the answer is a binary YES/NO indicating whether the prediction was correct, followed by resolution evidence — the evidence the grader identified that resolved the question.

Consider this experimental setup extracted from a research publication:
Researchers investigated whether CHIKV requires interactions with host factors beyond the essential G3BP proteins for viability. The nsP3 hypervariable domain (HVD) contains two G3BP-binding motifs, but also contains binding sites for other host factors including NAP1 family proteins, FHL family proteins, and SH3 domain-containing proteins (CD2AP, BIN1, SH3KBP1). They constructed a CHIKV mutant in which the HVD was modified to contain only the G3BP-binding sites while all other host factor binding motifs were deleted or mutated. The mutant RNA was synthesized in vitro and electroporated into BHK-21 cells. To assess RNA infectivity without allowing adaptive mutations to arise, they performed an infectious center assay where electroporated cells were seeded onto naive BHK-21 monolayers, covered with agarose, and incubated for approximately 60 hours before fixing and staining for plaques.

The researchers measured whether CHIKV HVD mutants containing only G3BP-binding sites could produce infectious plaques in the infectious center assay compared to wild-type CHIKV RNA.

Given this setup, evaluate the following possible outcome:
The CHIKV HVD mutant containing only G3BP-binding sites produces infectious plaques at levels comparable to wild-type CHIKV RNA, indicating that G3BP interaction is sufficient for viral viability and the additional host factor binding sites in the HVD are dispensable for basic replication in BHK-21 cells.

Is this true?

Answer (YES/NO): NO